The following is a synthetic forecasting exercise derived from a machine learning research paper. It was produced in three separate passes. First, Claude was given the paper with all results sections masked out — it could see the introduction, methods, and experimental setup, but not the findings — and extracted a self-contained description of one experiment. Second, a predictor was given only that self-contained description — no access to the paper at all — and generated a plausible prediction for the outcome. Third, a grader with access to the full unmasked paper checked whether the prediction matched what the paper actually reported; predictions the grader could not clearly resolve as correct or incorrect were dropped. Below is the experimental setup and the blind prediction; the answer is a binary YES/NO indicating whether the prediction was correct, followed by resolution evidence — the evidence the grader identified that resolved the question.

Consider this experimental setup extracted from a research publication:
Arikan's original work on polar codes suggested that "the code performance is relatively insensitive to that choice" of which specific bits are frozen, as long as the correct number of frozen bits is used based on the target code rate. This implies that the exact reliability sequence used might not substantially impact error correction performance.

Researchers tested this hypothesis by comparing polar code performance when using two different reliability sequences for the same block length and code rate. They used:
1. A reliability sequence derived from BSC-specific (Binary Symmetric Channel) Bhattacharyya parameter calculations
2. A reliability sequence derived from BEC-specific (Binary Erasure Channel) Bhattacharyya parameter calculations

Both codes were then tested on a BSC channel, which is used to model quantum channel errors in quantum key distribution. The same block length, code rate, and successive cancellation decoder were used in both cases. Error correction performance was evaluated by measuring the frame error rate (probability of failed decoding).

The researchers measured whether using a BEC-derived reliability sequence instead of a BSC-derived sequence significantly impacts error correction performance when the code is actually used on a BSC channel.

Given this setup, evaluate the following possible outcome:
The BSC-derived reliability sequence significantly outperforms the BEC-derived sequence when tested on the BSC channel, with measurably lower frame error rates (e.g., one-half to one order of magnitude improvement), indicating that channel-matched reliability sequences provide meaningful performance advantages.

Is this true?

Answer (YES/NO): NO